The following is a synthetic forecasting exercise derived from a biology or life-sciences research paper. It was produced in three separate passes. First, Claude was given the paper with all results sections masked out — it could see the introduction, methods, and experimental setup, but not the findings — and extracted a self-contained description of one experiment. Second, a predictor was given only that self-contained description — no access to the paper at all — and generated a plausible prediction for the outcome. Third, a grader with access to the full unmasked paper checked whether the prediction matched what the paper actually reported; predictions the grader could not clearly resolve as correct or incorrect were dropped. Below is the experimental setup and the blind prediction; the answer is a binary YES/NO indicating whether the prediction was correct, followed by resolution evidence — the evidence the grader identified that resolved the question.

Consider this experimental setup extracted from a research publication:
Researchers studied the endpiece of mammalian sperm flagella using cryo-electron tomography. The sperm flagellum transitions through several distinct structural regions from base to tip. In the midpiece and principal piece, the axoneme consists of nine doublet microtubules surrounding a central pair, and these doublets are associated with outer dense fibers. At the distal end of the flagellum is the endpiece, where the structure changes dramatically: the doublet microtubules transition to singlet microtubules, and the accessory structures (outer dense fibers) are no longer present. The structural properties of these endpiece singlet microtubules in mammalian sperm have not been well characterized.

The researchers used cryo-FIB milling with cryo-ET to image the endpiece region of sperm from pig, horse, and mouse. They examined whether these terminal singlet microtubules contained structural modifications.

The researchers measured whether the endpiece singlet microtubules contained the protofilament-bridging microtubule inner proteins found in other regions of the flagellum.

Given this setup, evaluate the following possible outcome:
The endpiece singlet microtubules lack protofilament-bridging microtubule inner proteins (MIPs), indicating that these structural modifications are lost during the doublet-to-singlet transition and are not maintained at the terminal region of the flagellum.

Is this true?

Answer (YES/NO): NO